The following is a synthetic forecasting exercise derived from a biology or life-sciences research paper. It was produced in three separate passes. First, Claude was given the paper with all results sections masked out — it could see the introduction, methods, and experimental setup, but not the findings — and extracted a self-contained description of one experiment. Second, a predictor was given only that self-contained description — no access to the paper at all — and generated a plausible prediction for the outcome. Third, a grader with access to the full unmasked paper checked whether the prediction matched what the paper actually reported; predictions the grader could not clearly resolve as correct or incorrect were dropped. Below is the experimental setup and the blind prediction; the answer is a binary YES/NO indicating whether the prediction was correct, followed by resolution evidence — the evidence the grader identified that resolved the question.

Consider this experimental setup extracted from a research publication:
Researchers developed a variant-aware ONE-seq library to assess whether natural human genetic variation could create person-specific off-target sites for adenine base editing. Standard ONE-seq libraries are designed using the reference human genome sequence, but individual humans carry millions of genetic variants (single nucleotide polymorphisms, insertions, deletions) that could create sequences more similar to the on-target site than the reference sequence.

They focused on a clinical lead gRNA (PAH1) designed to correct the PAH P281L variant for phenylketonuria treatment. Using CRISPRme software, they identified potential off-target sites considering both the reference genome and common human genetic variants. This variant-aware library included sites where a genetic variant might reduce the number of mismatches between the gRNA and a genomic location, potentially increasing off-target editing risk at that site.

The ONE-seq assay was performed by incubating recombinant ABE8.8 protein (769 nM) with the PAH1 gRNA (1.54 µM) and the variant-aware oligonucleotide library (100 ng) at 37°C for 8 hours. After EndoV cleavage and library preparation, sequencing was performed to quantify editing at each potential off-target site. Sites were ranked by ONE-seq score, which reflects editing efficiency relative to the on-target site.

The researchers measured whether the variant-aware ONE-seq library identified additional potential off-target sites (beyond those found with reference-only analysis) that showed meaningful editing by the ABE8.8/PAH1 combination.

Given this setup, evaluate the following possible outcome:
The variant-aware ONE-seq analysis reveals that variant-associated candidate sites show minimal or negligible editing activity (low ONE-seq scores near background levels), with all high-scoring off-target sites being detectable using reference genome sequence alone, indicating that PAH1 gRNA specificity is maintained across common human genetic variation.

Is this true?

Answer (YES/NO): NO